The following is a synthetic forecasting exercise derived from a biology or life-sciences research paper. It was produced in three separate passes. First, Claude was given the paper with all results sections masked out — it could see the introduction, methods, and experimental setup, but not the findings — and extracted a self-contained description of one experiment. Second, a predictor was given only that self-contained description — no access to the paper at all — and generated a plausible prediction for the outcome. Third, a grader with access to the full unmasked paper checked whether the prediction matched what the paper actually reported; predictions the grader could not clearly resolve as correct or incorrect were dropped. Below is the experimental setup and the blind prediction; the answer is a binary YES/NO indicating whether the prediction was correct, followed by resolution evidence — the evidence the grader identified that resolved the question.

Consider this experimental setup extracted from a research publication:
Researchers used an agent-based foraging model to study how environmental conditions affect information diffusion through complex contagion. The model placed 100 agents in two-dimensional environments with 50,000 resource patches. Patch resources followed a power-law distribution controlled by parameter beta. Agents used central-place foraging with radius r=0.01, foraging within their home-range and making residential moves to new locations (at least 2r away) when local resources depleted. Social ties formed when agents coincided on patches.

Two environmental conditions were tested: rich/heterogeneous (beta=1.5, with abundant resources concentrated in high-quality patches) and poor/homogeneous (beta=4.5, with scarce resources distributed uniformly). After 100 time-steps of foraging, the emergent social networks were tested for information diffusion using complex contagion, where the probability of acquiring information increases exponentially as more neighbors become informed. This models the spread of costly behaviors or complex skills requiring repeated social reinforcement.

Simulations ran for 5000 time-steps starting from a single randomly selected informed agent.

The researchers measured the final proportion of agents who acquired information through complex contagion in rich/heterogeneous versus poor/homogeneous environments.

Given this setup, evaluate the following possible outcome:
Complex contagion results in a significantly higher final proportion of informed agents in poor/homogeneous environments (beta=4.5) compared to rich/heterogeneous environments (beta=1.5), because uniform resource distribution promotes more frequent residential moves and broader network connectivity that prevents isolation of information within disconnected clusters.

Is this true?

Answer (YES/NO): NO